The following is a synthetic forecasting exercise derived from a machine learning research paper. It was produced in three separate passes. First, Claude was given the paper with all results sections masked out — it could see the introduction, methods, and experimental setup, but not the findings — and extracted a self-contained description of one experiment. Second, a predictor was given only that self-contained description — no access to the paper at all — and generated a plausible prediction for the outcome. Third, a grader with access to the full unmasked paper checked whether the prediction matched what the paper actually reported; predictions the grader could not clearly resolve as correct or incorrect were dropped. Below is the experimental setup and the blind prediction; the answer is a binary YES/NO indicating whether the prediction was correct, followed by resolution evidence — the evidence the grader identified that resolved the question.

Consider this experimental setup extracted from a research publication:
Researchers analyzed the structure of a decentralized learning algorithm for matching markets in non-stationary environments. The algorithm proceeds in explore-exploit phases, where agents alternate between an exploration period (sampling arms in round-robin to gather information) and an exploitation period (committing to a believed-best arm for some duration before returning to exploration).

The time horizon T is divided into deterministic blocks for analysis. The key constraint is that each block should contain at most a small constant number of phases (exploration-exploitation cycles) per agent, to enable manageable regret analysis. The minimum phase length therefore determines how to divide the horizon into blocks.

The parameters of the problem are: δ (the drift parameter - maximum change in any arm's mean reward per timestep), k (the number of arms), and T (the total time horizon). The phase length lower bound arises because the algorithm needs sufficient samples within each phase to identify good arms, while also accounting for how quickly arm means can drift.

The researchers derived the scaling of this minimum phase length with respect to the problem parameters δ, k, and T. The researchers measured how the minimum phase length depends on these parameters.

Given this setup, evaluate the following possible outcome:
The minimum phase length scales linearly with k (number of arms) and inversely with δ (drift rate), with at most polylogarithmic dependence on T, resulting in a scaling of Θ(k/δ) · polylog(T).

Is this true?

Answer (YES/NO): NO